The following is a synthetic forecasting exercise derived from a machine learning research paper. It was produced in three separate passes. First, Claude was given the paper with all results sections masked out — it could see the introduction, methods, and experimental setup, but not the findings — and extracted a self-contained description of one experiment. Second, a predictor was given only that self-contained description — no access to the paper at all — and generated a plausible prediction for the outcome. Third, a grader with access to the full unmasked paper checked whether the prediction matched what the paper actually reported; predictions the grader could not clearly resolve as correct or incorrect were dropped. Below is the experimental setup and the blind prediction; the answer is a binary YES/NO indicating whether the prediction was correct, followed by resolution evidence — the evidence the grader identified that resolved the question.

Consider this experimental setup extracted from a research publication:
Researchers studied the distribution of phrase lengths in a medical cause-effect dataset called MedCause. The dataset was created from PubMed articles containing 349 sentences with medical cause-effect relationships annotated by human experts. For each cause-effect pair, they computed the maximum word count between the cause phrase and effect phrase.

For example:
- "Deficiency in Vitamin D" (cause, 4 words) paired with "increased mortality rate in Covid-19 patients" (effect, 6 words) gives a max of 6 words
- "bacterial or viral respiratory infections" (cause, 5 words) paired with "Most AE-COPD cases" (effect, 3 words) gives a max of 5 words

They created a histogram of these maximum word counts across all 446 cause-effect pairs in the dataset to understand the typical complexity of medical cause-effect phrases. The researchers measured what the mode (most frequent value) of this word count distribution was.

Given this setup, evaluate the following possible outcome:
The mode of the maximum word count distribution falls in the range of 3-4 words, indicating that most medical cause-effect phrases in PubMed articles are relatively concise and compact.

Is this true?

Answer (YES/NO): NO